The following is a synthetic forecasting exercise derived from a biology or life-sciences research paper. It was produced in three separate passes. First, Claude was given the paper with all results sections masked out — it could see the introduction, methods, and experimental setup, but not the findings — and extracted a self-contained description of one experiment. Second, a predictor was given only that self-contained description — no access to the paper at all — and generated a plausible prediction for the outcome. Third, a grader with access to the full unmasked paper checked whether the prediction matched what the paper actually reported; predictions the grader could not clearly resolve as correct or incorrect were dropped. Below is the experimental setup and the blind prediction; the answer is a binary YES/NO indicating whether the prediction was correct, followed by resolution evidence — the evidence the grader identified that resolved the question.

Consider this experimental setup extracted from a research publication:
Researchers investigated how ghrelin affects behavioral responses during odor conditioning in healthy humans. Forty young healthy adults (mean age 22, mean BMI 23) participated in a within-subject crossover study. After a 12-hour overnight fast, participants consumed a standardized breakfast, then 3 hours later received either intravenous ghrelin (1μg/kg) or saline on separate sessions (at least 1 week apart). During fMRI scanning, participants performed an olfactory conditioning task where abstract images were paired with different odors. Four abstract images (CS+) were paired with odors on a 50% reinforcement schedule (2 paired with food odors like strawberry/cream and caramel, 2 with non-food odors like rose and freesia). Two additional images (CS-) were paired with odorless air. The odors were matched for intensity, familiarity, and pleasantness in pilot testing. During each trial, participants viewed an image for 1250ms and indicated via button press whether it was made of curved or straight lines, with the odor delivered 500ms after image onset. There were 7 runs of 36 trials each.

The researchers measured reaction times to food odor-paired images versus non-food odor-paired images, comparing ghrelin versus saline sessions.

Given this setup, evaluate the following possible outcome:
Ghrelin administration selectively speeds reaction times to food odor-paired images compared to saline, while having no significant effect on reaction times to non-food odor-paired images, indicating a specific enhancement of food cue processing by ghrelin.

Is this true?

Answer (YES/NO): NO